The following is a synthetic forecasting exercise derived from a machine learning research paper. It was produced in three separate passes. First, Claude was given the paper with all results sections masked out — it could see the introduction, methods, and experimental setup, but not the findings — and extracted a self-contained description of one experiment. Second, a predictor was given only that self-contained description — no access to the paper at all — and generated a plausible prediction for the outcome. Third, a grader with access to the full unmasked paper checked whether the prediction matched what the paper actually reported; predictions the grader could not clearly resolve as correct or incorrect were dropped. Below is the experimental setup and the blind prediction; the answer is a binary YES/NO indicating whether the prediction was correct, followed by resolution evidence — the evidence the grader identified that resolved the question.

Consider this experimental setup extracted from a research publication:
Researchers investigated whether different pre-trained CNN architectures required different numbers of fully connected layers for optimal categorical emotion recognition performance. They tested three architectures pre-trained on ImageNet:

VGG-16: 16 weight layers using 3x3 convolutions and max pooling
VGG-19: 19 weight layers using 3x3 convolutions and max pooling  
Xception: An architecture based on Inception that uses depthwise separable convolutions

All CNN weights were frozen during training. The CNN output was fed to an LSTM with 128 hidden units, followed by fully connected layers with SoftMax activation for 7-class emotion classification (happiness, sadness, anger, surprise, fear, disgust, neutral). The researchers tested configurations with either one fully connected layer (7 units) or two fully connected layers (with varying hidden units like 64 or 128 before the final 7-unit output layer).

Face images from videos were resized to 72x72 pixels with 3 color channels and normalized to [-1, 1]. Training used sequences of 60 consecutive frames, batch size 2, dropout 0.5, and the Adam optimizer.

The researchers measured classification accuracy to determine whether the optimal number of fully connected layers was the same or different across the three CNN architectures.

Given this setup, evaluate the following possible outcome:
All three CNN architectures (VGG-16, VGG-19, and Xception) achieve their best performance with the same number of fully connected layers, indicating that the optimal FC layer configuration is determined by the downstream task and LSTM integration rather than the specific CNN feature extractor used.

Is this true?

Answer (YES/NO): NO